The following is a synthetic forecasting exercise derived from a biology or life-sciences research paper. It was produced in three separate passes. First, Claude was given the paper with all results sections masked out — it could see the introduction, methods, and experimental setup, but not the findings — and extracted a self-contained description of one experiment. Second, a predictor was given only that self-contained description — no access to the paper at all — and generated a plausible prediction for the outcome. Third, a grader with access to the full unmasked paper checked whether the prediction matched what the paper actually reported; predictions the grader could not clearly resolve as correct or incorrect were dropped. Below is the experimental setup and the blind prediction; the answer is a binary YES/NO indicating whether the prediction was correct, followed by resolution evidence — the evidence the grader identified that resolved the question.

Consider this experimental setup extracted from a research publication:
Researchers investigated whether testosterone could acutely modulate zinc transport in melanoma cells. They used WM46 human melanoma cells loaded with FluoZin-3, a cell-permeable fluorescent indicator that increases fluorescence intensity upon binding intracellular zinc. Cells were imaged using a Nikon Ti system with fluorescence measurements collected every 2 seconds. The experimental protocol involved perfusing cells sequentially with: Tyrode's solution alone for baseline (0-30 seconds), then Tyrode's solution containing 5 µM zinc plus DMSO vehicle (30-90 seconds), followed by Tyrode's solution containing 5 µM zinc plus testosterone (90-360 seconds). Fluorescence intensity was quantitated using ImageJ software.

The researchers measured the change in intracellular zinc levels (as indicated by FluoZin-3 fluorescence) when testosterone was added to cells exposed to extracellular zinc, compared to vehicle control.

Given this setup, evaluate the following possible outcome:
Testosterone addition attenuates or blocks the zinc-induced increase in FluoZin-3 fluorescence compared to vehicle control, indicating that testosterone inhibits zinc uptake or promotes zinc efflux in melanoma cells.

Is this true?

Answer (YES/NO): NO